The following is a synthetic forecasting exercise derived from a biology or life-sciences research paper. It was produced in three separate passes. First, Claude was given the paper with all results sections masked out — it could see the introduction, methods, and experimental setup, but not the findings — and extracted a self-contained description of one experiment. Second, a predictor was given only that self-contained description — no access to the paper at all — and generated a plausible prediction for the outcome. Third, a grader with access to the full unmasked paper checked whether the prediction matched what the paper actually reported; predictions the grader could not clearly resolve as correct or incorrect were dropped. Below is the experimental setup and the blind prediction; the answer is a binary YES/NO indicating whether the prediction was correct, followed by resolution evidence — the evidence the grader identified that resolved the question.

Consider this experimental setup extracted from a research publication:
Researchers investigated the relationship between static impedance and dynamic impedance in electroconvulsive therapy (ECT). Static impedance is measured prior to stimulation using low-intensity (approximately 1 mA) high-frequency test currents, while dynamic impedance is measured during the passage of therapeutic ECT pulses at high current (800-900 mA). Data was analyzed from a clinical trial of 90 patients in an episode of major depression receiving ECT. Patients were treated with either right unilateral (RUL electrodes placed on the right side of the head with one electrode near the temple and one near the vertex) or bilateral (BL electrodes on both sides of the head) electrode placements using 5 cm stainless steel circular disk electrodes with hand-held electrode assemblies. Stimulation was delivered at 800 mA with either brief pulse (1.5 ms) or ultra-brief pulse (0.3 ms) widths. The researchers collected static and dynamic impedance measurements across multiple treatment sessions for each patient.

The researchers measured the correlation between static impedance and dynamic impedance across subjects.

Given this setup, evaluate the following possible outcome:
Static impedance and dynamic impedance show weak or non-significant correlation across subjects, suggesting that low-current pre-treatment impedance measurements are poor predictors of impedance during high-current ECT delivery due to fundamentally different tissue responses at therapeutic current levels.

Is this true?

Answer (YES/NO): NO